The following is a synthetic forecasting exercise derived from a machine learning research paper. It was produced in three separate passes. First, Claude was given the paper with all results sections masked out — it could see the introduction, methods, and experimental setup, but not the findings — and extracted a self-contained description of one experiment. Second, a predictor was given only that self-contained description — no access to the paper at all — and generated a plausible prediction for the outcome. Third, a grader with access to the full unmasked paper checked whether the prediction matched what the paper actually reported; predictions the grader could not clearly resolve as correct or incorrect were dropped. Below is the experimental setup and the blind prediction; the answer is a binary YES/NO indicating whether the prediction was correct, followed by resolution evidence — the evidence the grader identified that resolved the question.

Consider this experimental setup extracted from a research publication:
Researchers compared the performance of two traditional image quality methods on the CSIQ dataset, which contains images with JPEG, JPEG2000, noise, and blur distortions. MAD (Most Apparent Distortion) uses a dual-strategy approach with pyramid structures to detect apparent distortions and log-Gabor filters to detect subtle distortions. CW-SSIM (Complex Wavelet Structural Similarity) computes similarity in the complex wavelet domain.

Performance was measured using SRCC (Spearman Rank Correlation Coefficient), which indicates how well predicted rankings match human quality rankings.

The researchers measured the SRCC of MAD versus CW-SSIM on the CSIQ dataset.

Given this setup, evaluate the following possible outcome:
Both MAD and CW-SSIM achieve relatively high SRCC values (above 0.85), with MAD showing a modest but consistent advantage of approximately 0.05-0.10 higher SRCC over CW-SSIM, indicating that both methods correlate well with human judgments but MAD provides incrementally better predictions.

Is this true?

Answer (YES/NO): NO